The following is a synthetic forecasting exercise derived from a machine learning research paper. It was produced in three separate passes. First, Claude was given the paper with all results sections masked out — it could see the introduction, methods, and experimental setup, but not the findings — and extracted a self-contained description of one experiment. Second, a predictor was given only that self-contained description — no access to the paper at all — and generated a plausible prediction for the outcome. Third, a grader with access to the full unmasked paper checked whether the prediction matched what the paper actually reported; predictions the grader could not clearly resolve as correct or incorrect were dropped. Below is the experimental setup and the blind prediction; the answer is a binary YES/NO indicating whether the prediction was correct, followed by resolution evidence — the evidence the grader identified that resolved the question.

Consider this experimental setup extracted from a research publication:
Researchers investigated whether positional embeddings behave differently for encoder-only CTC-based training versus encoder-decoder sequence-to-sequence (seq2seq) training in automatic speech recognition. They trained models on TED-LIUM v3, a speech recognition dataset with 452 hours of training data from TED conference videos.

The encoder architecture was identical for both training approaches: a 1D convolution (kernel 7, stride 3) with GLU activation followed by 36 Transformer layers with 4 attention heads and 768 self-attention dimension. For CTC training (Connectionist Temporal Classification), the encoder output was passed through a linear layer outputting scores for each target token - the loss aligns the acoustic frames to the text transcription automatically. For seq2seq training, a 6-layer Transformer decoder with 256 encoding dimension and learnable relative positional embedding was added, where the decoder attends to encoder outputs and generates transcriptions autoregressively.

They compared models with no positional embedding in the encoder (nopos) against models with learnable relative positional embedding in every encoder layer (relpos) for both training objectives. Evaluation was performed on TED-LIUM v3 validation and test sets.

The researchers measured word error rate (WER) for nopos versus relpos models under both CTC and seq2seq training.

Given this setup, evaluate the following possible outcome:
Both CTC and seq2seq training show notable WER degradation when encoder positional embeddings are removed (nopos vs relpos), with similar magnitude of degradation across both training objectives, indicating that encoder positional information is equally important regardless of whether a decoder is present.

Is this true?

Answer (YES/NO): NO